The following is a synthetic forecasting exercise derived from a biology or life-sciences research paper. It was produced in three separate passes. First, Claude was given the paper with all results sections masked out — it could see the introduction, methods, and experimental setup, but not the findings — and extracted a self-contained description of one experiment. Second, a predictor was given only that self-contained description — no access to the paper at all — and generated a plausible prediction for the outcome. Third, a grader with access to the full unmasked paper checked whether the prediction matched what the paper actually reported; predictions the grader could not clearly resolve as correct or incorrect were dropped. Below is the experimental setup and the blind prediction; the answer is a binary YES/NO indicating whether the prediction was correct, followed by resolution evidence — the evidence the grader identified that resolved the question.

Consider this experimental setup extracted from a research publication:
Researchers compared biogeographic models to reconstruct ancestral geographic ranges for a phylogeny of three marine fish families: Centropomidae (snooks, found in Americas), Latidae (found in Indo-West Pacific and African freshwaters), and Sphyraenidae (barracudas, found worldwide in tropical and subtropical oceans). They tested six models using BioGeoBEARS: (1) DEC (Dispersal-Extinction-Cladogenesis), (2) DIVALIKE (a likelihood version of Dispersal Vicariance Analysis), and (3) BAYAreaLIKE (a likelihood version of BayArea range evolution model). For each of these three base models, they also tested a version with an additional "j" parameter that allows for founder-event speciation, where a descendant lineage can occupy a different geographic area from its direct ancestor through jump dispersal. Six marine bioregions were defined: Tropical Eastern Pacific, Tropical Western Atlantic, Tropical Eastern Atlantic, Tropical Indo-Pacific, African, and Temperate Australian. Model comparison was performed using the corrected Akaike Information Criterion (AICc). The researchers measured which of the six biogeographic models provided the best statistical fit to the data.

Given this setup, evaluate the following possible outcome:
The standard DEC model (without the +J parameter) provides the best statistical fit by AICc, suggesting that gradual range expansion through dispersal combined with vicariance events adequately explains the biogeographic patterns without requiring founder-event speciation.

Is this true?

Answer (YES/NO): NO